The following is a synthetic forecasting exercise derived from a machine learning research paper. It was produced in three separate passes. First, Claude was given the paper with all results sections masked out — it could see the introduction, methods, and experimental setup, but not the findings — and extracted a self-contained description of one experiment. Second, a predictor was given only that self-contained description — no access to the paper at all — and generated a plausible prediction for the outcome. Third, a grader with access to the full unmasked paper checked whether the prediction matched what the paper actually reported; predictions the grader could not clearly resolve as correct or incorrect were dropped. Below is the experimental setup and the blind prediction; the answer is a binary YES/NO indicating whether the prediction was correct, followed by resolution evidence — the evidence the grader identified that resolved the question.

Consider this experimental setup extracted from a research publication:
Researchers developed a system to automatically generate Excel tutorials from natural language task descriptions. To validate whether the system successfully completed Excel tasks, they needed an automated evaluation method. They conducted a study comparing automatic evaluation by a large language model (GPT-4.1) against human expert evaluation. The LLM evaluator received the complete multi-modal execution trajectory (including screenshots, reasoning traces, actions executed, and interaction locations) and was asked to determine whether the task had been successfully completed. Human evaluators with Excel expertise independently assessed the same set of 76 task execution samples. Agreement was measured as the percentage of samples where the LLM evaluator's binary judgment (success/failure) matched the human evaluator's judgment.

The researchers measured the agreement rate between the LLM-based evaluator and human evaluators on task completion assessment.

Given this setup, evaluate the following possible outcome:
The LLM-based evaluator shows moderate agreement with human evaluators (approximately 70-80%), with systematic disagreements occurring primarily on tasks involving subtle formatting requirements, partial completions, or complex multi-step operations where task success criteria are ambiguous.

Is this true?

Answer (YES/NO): NO